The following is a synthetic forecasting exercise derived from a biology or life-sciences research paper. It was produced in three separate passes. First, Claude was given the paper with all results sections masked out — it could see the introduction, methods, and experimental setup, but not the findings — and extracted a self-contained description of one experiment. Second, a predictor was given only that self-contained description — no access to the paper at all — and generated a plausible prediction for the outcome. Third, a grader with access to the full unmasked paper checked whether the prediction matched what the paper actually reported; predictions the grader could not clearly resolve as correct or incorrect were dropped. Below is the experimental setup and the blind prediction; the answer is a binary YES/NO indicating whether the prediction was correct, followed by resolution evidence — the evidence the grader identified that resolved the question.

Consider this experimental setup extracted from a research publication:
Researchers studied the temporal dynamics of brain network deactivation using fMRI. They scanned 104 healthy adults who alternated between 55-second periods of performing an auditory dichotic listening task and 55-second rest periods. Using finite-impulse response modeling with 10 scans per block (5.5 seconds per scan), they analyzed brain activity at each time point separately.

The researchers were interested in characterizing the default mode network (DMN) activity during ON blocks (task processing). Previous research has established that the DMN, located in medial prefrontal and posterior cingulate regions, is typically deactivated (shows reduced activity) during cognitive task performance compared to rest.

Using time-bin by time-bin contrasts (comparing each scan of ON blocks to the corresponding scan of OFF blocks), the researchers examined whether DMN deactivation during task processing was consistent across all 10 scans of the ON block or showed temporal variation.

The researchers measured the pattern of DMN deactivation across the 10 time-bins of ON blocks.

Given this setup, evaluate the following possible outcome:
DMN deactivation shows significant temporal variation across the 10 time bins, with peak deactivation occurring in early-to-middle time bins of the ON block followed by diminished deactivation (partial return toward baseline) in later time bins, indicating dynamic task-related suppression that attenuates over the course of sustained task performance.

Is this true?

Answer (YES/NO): YES